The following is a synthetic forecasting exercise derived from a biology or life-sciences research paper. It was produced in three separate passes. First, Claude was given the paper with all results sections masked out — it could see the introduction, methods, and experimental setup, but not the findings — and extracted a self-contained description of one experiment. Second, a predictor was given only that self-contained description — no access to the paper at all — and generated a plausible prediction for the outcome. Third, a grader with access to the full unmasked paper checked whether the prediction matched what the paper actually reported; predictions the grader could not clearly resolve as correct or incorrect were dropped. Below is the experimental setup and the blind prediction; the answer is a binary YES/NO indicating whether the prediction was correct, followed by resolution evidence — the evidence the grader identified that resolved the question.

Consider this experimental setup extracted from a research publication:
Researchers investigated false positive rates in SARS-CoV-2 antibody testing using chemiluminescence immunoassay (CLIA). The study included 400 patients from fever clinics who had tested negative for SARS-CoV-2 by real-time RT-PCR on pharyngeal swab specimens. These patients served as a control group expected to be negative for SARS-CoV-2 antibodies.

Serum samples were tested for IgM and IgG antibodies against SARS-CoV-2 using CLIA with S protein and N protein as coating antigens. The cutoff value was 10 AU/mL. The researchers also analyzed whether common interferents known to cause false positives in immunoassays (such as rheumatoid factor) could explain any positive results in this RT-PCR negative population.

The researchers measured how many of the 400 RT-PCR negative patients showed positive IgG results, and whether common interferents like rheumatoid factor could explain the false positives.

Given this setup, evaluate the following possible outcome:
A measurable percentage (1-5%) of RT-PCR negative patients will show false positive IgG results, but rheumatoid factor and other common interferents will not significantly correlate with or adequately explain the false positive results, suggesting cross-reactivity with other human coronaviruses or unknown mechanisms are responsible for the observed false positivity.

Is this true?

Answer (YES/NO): YES